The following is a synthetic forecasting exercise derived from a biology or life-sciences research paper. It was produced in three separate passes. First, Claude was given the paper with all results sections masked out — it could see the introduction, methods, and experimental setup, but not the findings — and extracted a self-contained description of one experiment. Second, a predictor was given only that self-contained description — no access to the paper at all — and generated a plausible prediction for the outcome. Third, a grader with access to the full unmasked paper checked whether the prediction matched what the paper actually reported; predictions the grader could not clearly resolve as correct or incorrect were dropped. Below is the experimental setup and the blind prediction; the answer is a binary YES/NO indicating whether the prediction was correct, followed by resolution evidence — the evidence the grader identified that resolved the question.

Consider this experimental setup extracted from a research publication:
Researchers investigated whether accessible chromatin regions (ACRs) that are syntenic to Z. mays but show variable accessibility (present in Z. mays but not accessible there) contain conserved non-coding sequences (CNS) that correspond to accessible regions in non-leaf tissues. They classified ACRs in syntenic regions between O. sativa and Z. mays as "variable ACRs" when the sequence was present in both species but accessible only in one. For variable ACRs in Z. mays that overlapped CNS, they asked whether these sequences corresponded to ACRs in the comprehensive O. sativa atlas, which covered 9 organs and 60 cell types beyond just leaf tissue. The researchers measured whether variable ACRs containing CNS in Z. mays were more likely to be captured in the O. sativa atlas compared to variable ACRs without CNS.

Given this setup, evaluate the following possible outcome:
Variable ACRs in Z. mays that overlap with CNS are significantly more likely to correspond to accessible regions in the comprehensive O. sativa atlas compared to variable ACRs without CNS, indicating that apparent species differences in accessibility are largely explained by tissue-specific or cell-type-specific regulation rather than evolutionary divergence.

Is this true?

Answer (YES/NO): YES